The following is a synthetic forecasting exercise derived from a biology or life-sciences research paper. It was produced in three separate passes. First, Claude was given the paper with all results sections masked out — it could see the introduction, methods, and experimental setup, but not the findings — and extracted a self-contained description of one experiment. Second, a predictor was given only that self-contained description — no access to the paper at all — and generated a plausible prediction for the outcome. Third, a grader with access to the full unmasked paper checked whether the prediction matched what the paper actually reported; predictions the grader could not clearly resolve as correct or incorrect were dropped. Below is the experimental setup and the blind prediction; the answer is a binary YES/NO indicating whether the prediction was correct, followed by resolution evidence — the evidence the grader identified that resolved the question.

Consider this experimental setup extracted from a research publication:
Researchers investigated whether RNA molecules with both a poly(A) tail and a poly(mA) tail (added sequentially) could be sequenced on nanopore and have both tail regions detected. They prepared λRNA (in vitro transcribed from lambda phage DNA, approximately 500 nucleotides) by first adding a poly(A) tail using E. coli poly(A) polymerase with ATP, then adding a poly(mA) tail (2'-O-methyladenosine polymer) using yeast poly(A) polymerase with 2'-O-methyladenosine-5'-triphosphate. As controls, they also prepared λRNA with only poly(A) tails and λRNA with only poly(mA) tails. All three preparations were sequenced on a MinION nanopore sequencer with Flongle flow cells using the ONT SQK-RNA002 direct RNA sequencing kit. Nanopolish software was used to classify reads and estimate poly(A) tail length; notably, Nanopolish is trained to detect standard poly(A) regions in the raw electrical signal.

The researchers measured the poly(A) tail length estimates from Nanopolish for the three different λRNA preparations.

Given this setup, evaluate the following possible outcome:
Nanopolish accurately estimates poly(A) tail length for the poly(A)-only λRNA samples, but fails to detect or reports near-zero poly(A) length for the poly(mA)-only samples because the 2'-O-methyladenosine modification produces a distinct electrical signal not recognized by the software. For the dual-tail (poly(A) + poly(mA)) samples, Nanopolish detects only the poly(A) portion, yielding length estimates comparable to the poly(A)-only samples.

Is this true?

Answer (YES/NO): YES